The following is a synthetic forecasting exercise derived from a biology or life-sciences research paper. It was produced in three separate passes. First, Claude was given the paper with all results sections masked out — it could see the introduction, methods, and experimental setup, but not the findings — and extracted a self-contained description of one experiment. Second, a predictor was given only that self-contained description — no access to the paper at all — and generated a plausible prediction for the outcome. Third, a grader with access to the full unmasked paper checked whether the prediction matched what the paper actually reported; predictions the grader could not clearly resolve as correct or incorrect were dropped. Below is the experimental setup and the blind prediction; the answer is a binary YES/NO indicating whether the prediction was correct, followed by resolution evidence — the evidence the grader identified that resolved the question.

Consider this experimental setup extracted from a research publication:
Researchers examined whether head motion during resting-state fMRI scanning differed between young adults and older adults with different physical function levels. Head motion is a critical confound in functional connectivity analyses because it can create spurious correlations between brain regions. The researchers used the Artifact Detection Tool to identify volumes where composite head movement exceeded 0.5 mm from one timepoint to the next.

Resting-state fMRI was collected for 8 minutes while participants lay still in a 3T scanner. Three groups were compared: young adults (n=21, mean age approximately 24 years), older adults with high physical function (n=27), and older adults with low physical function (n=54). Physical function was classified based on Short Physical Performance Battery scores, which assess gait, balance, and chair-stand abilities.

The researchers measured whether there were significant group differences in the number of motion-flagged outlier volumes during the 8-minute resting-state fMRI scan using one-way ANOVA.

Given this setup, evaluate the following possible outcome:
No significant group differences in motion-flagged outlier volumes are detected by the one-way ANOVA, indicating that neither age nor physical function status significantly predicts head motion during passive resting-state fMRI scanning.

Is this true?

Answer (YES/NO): YES